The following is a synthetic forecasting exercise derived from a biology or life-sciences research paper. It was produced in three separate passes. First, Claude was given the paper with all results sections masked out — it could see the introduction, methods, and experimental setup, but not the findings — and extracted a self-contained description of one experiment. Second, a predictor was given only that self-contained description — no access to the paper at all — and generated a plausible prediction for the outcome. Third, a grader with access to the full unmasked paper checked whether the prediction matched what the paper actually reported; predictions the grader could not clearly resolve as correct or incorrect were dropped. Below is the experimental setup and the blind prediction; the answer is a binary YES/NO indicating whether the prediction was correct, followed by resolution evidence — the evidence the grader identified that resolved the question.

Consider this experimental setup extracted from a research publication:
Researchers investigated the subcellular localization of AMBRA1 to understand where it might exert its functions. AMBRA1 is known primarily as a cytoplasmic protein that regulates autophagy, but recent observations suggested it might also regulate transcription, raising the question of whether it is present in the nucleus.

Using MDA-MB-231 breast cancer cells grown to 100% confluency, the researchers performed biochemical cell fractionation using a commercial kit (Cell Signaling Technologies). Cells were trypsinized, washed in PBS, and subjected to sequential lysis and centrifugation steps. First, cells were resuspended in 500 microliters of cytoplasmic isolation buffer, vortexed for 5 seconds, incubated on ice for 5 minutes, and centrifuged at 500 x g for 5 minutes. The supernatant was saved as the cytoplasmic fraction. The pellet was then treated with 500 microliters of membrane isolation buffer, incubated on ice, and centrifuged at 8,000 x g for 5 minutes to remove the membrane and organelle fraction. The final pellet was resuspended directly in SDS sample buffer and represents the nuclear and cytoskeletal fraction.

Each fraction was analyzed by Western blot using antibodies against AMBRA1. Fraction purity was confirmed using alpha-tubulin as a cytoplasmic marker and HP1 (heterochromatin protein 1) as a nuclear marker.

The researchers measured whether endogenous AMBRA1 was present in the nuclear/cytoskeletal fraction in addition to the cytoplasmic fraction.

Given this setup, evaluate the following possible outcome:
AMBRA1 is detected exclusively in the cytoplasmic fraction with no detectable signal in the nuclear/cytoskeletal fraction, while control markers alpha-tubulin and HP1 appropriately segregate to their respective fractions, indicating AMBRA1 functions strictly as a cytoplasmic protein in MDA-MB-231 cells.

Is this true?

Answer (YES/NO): NO